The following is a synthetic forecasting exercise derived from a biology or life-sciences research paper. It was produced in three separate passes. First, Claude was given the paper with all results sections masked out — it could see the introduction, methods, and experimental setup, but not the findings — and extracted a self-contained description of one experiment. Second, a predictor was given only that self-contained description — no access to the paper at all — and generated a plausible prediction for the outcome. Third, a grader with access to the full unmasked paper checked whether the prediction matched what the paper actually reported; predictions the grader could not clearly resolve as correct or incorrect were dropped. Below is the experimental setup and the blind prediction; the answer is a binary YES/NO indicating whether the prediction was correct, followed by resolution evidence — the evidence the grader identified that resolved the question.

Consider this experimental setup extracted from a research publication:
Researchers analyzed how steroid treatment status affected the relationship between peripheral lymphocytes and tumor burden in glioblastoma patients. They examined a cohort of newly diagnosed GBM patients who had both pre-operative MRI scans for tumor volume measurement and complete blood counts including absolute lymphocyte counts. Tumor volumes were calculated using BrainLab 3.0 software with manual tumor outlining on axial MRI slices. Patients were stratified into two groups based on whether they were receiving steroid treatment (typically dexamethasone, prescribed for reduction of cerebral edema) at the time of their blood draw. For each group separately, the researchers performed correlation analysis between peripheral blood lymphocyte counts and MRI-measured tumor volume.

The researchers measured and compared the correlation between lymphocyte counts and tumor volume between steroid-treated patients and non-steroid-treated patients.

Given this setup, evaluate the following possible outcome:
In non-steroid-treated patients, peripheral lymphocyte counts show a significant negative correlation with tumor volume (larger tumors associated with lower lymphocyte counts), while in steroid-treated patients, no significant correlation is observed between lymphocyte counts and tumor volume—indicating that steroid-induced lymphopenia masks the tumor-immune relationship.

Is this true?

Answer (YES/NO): YES